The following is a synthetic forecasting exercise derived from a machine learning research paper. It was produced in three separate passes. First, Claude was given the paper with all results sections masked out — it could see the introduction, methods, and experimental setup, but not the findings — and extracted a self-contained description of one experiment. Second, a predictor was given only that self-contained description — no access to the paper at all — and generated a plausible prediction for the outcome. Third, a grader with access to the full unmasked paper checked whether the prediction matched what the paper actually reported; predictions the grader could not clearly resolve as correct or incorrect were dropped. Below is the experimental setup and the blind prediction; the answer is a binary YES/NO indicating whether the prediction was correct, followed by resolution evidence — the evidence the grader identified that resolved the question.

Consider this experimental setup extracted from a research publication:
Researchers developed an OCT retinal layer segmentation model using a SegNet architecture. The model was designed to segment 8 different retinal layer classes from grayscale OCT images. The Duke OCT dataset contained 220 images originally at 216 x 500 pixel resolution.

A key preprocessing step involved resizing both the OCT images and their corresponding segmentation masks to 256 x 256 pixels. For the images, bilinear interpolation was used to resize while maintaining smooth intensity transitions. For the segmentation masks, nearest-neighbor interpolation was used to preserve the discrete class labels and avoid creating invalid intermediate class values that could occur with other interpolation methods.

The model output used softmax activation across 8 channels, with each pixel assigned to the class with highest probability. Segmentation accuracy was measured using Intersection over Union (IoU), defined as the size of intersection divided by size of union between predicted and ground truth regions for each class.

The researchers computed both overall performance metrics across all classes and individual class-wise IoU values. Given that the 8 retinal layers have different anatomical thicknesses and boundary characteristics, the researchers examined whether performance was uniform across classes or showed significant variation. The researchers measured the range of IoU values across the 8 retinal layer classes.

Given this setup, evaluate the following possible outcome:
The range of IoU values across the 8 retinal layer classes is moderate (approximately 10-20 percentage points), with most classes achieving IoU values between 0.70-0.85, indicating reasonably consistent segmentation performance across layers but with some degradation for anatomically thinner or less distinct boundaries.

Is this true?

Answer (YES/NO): NO